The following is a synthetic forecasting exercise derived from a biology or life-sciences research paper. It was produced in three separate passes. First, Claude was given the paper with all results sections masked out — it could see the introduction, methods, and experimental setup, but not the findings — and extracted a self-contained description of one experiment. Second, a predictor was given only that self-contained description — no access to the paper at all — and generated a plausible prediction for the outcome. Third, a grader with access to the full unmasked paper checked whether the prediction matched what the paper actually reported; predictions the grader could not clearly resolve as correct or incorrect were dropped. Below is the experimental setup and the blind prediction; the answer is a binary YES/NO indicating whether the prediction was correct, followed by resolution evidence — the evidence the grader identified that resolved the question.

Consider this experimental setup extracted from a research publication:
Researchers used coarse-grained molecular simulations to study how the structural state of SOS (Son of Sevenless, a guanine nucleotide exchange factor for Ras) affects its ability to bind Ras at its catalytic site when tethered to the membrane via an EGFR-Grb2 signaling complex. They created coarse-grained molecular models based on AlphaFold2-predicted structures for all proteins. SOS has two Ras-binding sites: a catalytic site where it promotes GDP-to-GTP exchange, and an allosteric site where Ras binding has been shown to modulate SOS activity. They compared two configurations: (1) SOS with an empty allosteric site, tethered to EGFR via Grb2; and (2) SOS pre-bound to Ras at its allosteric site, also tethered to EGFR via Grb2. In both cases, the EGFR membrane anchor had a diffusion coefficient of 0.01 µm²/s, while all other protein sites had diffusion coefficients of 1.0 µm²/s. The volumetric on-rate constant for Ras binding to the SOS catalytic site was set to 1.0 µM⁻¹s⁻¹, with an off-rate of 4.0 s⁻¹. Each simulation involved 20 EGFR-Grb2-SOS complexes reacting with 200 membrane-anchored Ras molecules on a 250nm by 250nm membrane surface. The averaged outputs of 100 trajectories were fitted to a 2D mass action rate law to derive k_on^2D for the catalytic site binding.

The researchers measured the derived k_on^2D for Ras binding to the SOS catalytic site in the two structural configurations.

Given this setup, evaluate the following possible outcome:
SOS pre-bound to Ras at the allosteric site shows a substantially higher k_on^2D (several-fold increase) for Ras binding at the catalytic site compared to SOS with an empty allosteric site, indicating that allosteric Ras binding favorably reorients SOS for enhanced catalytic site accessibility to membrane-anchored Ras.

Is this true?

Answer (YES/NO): YES